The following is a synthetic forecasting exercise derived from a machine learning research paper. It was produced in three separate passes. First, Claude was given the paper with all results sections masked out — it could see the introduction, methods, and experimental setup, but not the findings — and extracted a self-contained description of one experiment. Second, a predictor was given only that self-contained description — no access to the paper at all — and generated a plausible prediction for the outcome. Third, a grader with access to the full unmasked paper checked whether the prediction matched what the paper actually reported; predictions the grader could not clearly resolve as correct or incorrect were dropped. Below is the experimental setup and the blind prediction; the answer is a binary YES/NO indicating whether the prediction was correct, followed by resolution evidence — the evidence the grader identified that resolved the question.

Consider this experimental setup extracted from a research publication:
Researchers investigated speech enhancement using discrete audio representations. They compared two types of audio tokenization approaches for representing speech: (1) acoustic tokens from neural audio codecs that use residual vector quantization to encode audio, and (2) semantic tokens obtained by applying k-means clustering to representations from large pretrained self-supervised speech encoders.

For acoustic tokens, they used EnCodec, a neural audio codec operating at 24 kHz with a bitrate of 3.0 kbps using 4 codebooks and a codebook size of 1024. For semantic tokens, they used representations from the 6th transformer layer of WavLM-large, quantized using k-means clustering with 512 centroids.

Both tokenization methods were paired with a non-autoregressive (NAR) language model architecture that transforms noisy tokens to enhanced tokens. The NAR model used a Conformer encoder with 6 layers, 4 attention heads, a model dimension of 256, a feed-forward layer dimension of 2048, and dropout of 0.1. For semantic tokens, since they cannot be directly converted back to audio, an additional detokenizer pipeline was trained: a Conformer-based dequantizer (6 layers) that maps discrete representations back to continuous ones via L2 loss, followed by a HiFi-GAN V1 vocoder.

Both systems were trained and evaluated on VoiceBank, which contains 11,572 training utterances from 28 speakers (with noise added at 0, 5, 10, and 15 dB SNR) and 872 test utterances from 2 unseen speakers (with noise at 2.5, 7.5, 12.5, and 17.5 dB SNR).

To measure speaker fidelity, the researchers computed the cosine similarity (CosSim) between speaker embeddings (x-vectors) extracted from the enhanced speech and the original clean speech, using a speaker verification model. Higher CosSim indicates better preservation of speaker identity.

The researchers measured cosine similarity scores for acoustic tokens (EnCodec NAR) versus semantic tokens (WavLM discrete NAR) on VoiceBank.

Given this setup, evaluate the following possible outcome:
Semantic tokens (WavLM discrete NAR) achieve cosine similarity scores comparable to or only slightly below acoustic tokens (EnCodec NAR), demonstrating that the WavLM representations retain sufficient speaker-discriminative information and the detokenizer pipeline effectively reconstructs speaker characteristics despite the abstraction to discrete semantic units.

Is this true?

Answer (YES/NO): NO